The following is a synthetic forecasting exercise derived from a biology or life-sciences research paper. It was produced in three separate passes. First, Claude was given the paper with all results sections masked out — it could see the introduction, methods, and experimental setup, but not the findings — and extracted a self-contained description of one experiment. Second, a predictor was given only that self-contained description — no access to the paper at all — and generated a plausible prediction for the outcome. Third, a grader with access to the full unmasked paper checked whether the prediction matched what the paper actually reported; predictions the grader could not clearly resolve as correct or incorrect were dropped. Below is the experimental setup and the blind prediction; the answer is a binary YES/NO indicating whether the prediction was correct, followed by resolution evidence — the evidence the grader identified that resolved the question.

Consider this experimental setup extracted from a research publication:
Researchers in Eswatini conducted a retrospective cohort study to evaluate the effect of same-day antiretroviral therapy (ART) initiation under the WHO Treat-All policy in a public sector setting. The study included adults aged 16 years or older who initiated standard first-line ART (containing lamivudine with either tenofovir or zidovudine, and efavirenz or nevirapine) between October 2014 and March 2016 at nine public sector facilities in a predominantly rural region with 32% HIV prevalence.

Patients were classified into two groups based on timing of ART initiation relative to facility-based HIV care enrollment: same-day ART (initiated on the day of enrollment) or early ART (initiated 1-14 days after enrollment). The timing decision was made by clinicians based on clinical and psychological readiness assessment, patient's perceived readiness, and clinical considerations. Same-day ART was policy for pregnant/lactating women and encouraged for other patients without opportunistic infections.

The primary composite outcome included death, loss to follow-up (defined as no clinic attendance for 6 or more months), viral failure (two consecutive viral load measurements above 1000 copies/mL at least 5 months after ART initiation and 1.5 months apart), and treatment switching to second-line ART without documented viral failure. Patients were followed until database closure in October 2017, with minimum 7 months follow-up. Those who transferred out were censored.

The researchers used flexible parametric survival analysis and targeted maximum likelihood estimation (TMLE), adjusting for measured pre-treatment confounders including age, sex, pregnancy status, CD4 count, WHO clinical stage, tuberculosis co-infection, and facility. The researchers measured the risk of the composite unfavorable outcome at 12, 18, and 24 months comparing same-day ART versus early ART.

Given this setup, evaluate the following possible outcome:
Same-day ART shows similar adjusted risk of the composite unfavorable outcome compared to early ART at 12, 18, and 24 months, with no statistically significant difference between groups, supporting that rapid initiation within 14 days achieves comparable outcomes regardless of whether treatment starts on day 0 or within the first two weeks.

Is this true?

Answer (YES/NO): NO